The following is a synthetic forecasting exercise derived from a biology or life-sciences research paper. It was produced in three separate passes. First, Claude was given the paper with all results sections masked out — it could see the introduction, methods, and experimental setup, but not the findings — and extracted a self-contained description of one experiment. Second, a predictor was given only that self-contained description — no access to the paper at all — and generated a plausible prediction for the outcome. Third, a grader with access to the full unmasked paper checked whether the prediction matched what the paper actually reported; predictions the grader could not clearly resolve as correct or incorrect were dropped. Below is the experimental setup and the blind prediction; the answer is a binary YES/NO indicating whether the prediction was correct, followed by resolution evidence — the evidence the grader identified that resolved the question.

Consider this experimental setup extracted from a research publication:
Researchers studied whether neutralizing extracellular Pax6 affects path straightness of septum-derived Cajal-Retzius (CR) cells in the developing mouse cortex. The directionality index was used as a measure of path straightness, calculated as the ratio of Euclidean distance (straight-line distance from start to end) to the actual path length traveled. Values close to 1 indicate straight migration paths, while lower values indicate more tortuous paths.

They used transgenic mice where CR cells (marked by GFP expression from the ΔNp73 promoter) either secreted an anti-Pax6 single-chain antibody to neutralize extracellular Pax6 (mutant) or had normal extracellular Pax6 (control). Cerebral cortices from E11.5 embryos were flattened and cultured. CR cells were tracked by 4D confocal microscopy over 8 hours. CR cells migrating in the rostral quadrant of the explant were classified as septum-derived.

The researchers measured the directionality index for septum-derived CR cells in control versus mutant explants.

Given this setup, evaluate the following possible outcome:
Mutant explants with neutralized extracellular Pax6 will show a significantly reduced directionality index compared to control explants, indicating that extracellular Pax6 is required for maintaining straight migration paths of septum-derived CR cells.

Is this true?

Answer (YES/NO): YES